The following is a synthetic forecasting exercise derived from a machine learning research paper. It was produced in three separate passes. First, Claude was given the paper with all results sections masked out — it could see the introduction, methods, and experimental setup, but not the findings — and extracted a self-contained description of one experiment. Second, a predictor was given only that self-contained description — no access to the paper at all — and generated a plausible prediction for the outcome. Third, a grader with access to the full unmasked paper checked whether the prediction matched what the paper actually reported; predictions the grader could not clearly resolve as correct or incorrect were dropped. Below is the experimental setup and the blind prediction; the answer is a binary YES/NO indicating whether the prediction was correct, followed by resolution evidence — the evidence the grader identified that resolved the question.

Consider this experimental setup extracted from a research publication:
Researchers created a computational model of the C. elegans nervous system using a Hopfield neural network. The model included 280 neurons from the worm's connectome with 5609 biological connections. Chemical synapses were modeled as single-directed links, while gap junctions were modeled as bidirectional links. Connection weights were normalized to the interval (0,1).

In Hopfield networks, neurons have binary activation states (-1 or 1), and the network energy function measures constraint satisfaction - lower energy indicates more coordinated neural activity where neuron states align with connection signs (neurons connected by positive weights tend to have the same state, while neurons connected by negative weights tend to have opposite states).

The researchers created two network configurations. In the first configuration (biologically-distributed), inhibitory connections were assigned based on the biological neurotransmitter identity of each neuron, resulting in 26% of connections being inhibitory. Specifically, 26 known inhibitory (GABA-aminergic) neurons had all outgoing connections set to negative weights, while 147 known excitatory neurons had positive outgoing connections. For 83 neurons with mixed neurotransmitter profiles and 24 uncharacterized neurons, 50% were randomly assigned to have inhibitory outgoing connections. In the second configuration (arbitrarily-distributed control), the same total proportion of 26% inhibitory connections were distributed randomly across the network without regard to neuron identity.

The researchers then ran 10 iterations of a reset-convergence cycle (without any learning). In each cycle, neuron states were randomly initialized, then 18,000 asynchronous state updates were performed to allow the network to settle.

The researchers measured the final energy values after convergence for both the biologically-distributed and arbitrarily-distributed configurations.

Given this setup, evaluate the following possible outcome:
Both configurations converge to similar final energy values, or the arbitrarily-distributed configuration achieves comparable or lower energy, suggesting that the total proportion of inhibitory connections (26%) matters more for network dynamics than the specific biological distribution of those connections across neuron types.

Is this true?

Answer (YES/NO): NO